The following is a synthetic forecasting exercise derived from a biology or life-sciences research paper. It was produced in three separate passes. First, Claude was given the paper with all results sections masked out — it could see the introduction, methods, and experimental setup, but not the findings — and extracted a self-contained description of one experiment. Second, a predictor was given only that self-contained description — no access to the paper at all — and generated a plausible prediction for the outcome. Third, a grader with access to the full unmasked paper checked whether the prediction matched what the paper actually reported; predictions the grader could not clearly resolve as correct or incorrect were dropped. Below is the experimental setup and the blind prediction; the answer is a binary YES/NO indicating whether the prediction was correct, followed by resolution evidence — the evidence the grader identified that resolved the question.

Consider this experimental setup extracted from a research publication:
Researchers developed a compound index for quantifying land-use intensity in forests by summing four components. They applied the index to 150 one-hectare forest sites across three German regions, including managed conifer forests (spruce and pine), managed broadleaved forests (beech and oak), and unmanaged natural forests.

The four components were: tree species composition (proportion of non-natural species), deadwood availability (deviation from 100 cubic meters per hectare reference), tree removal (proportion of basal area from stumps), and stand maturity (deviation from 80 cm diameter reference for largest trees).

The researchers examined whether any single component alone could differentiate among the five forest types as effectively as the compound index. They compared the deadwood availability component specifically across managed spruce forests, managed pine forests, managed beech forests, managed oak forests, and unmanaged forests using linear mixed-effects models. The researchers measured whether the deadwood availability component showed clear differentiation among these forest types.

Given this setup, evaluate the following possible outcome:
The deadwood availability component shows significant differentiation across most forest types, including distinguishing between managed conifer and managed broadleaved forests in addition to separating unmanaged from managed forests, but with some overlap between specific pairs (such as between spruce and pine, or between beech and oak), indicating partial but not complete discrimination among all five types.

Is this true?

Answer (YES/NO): NO